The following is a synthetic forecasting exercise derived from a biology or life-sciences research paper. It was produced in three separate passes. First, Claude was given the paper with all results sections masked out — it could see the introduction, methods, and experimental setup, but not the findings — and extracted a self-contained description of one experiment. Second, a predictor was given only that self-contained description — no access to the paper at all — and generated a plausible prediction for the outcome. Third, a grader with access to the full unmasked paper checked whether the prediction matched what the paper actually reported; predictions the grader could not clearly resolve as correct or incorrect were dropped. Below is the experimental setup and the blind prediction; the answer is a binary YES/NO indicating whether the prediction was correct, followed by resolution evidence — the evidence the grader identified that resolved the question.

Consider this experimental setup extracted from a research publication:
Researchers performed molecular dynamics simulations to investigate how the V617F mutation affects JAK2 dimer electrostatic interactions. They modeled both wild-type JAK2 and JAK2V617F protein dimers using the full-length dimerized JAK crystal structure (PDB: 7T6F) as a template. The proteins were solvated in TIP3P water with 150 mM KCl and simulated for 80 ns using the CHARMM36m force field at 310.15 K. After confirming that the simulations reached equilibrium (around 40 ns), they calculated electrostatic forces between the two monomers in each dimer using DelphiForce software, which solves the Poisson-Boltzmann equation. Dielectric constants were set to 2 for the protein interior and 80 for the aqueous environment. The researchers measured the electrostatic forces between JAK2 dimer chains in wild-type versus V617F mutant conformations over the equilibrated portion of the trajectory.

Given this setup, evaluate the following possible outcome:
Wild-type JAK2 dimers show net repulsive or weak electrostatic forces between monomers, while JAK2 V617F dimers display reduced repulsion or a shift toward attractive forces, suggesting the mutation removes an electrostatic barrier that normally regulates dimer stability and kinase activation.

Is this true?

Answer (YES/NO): NO